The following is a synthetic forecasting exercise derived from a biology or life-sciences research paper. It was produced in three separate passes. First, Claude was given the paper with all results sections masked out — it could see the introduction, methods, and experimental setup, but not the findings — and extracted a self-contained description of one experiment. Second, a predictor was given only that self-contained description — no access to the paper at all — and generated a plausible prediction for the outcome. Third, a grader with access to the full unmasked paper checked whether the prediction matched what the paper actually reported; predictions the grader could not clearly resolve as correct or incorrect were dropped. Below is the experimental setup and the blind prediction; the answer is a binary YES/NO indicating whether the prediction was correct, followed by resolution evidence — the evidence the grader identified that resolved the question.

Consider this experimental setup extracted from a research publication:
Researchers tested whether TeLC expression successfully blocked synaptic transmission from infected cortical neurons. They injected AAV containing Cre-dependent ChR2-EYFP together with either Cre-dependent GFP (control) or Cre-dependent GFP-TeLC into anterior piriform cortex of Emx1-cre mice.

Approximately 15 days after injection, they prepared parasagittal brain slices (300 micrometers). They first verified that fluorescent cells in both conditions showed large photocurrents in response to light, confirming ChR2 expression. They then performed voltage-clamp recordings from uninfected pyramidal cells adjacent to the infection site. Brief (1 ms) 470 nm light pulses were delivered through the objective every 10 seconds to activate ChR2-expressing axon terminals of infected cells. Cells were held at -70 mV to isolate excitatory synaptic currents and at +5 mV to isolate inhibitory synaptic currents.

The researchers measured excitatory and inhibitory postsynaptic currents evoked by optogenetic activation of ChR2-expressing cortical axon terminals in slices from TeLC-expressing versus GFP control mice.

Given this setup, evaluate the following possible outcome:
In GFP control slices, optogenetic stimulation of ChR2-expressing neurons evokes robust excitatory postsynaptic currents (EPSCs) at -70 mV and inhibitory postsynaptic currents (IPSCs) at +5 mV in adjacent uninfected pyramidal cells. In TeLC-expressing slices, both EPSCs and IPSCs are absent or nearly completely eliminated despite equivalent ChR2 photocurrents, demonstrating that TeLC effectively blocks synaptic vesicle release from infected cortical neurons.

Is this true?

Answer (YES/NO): YES